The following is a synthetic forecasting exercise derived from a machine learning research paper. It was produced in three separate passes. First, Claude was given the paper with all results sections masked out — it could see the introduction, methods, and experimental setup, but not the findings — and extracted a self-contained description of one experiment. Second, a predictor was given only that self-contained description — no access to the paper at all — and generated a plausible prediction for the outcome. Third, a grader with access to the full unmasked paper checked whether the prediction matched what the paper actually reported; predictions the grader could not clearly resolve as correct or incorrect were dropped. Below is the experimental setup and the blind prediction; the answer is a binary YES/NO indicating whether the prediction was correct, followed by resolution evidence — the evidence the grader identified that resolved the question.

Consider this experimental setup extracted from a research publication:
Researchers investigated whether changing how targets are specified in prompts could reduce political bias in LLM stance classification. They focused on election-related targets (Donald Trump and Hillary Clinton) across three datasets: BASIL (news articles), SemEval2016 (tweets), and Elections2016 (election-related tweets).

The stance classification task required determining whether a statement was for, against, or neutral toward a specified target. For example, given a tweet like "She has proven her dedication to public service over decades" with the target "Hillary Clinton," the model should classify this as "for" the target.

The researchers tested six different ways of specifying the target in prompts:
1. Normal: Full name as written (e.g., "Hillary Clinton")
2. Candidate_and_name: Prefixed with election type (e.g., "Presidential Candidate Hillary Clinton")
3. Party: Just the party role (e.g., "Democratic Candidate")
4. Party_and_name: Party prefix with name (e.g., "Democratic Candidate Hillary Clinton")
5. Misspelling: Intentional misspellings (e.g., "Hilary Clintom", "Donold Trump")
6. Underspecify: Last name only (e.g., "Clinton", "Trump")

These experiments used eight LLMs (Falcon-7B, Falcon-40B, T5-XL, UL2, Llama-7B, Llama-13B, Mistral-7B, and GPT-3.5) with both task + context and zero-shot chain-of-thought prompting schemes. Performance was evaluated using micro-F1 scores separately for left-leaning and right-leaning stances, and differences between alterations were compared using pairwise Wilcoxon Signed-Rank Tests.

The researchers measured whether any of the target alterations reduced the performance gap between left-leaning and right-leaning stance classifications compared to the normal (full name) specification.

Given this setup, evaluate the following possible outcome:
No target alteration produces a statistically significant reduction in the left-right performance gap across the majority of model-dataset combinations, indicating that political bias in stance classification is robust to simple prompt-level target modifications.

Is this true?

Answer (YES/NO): YES